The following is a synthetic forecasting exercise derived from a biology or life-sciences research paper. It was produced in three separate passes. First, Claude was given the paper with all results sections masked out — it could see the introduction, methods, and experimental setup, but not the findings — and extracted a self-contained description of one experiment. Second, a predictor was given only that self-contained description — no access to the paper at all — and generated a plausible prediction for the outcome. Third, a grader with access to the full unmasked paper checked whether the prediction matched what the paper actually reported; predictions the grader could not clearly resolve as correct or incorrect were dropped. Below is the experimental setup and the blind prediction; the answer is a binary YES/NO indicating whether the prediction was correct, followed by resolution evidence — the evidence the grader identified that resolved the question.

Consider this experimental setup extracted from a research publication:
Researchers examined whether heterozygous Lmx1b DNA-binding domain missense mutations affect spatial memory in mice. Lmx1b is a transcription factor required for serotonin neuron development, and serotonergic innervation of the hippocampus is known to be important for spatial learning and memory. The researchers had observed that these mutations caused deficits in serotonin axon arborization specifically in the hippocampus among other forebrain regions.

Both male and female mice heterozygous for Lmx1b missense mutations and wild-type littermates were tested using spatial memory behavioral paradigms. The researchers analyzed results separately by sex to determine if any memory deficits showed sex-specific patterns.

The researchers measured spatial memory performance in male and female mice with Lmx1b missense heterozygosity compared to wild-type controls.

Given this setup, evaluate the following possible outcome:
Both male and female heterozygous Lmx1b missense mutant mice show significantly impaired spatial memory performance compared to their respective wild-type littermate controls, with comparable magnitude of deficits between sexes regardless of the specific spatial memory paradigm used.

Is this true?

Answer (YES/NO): NO